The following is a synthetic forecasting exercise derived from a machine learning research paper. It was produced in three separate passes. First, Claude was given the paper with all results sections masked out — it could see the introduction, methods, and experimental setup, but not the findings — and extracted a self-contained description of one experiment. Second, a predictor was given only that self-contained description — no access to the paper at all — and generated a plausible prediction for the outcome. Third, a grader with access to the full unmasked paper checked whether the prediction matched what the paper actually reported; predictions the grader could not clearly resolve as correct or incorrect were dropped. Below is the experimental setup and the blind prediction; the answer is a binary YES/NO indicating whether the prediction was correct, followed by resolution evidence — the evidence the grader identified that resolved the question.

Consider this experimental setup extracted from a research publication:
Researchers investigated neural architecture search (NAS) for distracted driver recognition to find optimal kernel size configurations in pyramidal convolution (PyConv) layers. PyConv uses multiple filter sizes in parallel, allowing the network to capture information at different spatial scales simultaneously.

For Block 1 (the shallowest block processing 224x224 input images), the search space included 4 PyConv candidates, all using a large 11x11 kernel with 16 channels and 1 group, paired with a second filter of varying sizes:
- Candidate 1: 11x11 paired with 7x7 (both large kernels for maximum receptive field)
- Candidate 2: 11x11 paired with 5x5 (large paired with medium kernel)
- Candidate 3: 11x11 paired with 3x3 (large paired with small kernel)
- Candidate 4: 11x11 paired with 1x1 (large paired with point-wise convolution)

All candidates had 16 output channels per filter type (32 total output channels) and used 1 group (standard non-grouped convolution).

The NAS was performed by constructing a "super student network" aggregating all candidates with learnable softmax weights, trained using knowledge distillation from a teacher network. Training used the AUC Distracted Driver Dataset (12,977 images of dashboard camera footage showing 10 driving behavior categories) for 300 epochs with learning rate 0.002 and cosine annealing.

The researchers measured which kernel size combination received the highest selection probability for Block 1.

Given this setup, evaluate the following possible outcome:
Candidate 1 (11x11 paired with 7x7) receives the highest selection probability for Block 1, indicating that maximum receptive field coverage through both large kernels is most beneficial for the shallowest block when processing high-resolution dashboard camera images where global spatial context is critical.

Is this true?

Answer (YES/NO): NO